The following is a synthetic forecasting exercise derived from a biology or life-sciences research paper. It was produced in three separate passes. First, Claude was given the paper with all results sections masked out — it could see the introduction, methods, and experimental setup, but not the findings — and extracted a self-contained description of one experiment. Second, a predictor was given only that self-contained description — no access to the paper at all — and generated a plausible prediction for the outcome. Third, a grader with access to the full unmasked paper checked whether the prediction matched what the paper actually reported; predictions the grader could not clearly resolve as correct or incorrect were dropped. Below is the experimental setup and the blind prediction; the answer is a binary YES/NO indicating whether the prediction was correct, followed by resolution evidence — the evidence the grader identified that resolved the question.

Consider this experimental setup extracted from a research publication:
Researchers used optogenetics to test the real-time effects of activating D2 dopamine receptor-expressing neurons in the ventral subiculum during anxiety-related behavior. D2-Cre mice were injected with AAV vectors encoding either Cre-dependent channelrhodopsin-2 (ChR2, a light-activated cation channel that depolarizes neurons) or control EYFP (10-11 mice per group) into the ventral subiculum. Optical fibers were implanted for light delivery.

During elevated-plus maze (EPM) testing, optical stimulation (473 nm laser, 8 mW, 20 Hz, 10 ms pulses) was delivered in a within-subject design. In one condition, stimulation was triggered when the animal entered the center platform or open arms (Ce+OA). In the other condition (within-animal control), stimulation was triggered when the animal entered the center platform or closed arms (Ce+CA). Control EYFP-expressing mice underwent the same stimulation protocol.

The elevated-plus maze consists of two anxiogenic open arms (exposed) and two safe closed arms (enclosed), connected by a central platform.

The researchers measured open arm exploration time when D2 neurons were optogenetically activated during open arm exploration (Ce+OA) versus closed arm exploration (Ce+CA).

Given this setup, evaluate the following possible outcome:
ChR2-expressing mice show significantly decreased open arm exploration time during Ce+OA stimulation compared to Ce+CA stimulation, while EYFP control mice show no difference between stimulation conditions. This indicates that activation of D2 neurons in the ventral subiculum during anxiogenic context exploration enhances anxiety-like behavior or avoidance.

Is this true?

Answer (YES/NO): NO